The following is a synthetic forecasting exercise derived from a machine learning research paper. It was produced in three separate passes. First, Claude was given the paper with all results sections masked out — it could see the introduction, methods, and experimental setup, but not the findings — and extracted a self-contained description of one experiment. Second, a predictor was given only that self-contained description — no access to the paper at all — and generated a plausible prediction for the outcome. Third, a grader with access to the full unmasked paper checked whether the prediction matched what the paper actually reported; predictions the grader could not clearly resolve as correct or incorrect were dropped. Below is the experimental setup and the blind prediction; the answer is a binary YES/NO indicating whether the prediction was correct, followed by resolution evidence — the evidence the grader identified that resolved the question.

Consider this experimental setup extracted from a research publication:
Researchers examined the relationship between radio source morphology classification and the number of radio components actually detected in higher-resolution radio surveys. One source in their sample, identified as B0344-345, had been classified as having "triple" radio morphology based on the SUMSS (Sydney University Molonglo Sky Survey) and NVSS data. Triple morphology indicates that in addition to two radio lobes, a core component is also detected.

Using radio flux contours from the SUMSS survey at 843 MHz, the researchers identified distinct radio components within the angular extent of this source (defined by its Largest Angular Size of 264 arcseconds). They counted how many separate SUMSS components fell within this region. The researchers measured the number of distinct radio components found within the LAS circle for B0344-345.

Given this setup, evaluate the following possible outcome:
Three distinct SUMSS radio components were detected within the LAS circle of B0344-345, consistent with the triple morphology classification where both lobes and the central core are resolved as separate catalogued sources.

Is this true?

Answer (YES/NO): NO